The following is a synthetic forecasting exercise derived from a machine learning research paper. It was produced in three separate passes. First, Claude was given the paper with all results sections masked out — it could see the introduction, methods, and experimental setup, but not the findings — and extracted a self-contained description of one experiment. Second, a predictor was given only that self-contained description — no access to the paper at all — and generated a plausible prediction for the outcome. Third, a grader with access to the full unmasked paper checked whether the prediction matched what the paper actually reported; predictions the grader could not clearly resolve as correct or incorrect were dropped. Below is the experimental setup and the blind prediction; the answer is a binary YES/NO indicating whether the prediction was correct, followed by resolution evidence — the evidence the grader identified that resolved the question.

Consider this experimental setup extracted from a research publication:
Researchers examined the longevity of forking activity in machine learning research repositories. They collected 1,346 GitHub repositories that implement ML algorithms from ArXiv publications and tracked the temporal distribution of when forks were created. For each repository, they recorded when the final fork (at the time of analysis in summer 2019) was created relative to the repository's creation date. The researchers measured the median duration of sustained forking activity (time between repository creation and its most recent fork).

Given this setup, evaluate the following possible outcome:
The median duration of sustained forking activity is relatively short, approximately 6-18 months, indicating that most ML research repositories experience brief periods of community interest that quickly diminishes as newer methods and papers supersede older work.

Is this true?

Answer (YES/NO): NO